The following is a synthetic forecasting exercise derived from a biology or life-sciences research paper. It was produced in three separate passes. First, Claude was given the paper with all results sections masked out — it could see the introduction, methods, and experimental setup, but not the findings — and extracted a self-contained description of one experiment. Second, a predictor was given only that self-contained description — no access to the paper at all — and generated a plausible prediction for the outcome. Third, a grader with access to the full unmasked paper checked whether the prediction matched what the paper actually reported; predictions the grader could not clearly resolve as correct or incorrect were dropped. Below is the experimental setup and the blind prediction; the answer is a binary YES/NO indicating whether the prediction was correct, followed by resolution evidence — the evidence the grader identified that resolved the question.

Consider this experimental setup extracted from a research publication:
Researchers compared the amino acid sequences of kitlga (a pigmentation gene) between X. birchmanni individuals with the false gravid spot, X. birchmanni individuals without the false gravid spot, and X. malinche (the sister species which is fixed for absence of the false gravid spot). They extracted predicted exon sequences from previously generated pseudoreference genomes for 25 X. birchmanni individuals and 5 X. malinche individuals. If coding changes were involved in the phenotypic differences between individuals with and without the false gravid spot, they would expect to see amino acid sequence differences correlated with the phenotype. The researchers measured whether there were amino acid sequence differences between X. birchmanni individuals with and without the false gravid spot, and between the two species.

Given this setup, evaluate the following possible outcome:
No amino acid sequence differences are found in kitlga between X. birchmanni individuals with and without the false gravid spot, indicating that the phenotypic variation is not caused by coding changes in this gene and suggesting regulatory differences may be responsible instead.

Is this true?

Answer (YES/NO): YES